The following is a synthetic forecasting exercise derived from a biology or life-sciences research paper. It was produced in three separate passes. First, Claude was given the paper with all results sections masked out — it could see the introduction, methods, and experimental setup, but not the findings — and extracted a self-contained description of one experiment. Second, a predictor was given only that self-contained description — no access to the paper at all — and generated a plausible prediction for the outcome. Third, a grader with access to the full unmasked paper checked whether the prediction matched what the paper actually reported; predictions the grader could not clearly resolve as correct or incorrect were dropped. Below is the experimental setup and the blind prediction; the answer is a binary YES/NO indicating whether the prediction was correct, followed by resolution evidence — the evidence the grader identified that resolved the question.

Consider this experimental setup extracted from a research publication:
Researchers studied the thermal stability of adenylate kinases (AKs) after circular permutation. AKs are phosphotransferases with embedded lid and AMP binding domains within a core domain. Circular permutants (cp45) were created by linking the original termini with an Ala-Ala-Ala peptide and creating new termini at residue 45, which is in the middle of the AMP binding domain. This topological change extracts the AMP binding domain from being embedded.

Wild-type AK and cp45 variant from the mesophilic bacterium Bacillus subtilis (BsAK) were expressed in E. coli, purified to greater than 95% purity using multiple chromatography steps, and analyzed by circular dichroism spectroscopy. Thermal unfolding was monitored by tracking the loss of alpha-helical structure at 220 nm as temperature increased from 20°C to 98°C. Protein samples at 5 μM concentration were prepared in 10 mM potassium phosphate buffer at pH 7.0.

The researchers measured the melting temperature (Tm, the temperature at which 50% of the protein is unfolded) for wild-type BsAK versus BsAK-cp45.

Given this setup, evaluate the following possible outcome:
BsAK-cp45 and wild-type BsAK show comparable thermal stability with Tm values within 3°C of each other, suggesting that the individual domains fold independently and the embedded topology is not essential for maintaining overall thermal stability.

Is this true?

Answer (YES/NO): NO